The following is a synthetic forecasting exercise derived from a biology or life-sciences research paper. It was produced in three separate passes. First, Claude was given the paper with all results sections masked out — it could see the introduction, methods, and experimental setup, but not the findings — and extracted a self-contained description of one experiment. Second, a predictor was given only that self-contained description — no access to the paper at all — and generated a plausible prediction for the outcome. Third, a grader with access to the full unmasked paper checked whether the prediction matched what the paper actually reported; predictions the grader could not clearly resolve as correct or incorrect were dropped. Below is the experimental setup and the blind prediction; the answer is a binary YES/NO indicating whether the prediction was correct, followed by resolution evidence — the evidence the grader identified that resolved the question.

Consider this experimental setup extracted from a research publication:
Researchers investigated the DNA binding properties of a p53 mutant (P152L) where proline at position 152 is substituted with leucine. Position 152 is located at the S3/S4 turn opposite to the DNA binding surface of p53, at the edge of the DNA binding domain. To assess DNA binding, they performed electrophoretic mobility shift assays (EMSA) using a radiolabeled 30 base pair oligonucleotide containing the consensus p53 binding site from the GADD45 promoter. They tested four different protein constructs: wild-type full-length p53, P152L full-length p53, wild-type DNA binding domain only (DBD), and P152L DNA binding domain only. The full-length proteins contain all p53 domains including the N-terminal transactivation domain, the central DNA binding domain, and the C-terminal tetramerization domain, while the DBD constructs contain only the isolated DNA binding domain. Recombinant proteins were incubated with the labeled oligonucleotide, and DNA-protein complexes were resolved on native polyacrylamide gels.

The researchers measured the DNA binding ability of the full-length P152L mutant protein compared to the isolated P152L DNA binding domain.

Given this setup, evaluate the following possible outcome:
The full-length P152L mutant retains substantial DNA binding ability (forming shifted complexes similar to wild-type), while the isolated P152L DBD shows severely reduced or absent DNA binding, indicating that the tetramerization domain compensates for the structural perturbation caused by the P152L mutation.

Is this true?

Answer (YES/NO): NO